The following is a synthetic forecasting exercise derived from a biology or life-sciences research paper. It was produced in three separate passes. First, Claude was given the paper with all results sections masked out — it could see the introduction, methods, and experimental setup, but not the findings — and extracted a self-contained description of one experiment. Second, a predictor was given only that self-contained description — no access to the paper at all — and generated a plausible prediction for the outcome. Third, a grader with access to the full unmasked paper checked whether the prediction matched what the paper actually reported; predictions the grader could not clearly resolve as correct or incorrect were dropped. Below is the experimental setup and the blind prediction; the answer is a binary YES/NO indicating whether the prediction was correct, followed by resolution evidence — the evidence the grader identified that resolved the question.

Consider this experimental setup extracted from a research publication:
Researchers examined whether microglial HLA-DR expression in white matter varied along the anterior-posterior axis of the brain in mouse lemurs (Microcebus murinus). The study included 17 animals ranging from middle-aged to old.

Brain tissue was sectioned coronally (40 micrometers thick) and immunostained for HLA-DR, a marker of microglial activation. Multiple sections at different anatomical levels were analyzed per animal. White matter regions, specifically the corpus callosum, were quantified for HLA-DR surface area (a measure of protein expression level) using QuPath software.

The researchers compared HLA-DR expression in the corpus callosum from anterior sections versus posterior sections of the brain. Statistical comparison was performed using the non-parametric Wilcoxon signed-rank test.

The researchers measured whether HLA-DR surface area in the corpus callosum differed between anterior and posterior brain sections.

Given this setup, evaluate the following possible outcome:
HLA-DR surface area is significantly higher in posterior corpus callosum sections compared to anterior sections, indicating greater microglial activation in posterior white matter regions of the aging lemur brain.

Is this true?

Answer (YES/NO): YES